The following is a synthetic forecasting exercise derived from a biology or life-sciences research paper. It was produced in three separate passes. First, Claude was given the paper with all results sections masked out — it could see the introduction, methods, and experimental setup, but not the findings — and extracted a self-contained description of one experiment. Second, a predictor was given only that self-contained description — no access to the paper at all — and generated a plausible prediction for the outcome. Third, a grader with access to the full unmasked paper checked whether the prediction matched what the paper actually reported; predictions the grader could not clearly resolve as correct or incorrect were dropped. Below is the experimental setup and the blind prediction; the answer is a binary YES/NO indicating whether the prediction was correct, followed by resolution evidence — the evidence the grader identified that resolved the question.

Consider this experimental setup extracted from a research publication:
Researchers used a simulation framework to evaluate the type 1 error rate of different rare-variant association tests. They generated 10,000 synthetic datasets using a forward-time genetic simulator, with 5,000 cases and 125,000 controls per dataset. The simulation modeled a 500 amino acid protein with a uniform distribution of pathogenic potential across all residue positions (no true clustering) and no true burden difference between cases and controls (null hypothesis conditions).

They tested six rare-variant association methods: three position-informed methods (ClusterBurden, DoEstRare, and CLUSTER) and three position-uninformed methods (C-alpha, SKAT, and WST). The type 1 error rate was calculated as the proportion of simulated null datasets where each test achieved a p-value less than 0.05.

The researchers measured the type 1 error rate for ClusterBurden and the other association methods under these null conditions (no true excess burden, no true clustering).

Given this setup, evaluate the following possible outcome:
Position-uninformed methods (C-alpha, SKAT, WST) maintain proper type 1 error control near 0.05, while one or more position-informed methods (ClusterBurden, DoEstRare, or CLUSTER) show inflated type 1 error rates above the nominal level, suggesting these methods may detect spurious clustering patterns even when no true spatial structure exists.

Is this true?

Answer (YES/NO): NO